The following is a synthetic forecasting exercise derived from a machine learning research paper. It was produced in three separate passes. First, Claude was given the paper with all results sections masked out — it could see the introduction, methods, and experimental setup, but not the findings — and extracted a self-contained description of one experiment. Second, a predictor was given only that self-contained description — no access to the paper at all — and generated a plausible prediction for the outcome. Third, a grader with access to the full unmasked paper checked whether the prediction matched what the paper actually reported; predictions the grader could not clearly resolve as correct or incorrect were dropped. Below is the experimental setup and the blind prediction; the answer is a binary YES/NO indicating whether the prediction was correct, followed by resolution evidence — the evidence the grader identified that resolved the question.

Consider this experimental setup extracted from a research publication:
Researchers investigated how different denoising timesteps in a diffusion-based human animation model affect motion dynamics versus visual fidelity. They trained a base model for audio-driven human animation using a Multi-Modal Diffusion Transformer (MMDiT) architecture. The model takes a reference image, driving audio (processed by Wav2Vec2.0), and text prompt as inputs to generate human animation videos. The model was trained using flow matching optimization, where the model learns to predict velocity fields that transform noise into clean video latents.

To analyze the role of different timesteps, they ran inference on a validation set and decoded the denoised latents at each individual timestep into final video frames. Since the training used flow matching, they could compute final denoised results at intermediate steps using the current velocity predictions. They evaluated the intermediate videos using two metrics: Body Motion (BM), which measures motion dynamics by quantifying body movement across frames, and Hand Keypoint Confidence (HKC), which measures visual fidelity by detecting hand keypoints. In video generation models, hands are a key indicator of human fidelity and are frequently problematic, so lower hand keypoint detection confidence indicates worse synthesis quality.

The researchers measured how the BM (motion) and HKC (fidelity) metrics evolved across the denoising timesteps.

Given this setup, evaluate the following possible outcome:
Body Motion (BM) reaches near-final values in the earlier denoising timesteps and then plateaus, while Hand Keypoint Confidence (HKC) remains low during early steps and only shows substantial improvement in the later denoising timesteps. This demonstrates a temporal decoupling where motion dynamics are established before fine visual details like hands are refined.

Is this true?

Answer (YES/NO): NO